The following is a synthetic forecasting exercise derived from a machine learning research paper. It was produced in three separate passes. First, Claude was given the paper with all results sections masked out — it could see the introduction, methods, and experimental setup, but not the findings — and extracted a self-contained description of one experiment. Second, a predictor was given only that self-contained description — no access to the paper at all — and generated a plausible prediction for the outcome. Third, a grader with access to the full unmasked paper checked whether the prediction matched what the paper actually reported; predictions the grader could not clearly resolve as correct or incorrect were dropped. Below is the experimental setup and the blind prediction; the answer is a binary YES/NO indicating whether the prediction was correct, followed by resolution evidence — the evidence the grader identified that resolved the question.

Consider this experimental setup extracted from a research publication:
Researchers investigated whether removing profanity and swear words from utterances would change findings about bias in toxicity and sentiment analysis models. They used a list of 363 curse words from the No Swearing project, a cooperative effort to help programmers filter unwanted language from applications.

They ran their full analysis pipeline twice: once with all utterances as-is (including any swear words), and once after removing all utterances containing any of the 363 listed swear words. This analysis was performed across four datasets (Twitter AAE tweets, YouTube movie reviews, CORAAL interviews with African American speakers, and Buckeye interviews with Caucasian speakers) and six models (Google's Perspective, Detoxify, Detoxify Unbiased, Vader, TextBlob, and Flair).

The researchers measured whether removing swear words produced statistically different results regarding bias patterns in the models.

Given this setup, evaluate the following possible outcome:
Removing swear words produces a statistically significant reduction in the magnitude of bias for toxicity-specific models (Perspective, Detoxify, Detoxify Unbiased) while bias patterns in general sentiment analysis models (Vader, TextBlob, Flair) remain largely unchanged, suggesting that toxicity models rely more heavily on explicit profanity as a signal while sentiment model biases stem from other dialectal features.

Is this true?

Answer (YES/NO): NO